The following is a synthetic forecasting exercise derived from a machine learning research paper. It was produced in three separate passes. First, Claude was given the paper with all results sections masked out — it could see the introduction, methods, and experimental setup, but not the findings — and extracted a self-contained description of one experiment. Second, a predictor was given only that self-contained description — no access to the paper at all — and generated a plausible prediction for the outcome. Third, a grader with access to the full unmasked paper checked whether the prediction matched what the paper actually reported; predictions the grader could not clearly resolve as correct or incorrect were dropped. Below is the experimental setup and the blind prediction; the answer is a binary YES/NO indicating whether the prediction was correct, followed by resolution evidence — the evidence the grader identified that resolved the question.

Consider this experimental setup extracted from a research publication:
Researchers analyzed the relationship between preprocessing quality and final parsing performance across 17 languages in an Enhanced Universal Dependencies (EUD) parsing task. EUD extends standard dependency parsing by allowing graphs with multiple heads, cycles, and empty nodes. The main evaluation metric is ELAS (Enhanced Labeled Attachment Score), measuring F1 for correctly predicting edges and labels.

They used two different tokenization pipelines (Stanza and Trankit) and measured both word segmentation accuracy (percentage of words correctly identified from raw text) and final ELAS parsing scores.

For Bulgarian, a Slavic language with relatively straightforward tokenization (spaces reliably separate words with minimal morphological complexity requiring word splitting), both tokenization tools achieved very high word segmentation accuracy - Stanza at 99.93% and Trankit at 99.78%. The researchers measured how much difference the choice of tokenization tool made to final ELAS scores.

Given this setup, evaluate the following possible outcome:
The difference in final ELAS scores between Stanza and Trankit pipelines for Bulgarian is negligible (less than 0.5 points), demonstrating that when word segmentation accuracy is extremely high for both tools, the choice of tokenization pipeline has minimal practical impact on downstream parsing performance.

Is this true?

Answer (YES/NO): YES